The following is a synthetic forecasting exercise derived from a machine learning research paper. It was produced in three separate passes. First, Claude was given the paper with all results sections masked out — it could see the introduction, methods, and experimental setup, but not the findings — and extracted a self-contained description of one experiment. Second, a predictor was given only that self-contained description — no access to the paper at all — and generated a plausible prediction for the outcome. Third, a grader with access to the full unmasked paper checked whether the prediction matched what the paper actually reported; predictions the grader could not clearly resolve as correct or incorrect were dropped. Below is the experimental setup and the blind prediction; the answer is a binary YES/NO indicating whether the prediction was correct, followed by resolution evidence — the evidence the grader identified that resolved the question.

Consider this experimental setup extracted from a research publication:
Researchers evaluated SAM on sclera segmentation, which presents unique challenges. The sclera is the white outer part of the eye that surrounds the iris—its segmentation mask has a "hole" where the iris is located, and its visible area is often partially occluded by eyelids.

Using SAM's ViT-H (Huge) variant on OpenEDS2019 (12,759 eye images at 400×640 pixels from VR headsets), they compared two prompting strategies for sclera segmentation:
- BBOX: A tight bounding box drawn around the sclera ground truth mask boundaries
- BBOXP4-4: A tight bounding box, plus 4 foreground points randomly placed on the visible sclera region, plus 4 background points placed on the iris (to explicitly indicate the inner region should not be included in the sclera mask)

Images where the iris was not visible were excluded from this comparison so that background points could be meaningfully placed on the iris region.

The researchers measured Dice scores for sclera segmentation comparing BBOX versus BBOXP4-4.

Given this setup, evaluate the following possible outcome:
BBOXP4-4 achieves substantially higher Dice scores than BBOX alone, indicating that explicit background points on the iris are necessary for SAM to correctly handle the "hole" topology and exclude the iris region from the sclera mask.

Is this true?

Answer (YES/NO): YES